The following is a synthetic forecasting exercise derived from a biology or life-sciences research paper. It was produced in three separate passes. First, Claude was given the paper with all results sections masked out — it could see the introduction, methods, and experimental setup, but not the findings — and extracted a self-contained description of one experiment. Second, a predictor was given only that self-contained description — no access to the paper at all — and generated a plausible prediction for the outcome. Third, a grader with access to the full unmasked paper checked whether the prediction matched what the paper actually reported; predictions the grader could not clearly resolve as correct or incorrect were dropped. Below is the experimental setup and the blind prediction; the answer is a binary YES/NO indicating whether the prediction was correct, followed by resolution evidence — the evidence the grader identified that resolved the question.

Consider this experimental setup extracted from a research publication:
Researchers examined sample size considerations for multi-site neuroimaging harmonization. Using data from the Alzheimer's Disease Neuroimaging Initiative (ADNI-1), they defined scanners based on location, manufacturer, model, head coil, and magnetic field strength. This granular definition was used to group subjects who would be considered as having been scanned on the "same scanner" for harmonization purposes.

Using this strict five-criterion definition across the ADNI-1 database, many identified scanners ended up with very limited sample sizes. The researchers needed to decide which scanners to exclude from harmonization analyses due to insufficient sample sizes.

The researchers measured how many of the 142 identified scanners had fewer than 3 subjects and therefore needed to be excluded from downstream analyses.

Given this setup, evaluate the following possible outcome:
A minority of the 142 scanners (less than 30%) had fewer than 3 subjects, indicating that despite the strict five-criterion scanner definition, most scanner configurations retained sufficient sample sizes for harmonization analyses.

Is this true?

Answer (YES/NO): NO